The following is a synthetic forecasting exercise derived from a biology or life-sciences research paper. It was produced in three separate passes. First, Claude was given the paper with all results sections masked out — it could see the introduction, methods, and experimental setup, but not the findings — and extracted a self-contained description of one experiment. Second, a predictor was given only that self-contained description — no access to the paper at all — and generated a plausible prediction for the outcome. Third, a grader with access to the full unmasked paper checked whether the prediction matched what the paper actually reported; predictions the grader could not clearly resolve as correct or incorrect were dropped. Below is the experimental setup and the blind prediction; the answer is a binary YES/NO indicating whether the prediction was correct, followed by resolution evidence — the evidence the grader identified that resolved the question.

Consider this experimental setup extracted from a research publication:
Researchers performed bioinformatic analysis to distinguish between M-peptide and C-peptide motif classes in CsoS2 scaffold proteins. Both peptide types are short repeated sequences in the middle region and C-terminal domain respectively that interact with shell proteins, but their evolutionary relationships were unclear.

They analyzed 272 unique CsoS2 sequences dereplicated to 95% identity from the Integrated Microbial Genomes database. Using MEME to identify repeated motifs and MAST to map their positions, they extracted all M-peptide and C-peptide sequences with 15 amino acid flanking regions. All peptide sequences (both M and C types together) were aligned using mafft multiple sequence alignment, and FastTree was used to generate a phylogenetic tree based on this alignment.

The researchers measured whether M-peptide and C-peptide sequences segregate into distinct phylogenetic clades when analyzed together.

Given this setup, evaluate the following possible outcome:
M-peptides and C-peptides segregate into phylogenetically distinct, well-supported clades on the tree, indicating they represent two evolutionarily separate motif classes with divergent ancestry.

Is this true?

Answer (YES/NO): YES